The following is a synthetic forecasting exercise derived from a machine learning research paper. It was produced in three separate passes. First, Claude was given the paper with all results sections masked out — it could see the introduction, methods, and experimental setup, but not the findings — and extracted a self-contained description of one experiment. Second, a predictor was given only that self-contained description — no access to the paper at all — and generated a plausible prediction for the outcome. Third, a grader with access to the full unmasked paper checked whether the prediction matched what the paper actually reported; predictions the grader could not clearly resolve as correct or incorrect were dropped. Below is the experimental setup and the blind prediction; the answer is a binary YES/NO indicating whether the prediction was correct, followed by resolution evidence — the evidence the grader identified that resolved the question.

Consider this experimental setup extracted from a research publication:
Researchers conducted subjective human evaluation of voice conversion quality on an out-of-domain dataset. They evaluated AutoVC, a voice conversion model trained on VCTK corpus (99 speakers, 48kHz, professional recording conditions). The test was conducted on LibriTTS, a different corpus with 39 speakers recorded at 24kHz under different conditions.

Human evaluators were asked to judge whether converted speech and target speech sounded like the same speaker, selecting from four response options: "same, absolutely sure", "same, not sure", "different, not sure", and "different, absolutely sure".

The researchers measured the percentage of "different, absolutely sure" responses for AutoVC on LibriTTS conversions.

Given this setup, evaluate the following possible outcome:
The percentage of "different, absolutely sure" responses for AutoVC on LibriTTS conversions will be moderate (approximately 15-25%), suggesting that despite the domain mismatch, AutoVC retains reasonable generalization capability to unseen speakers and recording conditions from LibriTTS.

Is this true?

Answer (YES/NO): NO